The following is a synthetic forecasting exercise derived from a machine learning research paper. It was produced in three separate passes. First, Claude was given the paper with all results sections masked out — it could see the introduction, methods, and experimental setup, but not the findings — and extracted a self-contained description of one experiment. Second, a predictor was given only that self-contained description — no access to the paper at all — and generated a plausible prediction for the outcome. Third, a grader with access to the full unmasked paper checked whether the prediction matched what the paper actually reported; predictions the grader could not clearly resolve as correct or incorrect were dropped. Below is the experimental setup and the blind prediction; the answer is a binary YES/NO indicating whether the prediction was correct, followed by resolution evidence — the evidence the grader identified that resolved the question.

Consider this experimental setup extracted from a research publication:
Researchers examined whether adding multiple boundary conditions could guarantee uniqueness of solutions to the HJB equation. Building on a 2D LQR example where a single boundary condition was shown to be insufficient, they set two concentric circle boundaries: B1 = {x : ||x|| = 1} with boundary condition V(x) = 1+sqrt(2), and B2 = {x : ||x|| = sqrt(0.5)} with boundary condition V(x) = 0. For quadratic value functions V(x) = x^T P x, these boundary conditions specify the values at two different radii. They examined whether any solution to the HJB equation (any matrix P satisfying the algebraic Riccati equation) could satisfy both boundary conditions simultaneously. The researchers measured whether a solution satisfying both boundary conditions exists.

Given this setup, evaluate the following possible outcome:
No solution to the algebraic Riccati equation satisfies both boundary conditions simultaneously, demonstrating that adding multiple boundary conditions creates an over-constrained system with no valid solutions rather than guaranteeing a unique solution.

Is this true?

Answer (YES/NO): YES